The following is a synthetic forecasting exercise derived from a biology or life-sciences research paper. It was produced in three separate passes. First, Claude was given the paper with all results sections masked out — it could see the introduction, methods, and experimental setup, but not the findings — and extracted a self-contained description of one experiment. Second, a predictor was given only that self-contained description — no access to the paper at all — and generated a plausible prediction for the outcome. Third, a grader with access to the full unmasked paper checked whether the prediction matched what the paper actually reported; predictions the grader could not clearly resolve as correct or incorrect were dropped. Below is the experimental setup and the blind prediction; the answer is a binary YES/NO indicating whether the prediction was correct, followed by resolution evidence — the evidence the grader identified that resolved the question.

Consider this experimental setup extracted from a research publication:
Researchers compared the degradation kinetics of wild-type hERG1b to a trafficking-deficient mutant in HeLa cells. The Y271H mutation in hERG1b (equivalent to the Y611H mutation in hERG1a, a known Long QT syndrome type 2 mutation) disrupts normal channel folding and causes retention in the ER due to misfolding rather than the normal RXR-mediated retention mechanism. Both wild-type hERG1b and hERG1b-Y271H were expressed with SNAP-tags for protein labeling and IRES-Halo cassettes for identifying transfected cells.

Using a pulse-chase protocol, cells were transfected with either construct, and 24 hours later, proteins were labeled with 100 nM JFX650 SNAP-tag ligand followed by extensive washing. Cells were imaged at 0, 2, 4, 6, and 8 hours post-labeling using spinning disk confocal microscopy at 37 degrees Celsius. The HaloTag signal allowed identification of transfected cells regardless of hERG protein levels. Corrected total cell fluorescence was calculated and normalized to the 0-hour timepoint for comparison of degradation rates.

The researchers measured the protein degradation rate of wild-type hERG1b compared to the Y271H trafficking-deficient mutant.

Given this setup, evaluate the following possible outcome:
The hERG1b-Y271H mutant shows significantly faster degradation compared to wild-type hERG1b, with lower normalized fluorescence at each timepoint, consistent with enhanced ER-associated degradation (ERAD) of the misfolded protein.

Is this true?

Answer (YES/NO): YES